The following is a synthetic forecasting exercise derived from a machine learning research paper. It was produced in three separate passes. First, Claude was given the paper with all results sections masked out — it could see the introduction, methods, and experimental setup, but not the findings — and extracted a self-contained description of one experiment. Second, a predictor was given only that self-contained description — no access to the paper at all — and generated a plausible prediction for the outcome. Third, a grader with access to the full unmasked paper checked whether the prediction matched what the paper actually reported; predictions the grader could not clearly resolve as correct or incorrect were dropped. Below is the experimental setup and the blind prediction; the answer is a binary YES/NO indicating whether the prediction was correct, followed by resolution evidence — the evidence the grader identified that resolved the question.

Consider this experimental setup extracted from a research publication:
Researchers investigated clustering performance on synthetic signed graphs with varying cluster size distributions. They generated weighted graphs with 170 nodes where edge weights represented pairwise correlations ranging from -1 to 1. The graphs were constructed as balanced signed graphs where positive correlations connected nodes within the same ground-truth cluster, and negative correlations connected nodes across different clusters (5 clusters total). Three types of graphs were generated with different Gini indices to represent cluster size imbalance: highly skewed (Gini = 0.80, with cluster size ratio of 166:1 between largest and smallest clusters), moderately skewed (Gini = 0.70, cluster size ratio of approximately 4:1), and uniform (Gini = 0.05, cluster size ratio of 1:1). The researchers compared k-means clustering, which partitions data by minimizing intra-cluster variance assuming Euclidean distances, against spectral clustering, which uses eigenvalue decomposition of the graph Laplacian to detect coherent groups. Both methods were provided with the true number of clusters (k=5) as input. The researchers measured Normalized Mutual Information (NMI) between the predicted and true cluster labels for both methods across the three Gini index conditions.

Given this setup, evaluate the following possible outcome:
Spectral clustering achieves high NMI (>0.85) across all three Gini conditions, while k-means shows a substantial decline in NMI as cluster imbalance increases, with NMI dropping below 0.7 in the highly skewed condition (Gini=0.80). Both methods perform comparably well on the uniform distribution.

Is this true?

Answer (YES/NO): NO